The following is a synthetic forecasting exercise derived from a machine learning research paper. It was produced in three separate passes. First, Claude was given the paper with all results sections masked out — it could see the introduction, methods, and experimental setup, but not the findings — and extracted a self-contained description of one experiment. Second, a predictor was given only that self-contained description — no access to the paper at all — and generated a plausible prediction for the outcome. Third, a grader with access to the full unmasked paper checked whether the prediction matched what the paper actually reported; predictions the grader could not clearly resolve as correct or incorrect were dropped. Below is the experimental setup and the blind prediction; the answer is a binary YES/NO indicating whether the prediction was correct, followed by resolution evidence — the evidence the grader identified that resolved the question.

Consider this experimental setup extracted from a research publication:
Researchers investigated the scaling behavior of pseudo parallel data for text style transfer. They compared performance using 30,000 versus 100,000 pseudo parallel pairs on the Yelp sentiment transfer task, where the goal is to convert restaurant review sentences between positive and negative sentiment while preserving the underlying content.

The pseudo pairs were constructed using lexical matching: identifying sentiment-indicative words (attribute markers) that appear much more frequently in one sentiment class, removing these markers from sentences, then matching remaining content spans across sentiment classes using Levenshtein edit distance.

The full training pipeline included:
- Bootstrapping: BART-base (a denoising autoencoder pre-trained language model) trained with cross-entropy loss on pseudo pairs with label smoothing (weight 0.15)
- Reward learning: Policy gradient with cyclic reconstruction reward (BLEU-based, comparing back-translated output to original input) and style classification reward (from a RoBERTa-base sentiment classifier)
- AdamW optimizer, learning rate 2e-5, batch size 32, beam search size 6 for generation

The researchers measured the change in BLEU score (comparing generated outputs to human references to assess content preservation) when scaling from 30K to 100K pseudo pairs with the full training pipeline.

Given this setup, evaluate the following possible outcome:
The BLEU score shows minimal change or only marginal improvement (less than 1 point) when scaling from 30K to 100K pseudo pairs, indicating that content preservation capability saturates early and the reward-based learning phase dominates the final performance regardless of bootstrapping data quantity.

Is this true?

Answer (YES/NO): NO